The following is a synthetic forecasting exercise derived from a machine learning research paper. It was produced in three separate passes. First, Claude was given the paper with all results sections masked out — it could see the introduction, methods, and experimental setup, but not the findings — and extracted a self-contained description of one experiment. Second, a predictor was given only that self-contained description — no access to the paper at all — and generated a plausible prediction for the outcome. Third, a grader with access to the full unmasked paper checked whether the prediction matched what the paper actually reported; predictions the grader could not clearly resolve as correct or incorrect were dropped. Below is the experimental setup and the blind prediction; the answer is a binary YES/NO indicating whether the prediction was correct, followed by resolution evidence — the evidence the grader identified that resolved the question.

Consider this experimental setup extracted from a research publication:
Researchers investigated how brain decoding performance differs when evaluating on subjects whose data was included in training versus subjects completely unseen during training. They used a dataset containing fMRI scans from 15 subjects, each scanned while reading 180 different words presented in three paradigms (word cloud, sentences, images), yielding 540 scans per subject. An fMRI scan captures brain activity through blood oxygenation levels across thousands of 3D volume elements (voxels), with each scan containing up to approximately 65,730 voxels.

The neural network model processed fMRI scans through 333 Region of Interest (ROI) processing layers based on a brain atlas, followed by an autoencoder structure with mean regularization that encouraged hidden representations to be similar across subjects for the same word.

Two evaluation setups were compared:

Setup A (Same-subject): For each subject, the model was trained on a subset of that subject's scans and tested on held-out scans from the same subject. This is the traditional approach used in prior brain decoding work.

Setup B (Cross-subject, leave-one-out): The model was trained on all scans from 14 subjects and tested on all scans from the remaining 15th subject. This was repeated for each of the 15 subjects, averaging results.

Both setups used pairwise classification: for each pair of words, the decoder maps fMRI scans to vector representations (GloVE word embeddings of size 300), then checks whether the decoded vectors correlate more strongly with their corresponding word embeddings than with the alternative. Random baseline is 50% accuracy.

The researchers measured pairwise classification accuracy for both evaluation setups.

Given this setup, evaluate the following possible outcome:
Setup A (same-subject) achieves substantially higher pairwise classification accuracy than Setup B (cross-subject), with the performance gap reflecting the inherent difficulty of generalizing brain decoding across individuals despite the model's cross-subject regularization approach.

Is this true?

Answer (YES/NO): NO